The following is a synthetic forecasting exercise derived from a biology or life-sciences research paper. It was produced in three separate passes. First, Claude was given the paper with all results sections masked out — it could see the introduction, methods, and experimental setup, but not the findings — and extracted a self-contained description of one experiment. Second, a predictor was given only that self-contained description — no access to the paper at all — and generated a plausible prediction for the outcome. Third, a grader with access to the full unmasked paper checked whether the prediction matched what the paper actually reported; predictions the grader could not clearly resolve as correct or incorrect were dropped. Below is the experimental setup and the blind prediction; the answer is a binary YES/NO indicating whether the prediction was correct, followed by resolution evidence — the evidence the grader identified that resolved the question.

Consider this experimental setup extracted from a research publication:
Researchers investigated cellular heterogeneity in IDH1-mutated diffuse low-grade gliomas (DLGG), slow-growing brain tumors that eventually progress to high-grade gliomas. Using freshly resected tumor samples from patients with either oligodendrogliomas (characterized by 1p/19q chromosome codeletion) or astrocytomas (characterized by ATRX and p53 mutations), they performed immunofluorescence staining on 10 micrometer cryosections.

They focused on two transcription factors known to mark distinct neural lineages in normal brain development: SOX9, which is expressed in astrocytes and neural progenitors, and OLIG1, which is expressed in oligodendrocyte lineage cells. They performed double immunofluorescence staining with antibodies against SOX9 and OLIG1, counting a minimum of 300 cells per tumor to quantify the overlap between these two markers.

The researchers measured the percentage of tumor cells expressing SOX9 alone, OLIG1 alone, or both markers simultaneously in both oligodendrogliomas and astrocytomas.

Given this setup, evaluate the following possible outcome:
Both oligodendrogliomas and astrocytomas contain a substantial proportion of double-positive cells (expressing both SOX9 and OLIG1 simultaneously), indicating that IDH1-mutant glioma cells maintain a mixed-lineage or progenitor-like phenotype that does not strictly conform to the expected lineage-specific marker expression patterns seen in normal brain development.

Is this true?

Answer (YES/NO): NO